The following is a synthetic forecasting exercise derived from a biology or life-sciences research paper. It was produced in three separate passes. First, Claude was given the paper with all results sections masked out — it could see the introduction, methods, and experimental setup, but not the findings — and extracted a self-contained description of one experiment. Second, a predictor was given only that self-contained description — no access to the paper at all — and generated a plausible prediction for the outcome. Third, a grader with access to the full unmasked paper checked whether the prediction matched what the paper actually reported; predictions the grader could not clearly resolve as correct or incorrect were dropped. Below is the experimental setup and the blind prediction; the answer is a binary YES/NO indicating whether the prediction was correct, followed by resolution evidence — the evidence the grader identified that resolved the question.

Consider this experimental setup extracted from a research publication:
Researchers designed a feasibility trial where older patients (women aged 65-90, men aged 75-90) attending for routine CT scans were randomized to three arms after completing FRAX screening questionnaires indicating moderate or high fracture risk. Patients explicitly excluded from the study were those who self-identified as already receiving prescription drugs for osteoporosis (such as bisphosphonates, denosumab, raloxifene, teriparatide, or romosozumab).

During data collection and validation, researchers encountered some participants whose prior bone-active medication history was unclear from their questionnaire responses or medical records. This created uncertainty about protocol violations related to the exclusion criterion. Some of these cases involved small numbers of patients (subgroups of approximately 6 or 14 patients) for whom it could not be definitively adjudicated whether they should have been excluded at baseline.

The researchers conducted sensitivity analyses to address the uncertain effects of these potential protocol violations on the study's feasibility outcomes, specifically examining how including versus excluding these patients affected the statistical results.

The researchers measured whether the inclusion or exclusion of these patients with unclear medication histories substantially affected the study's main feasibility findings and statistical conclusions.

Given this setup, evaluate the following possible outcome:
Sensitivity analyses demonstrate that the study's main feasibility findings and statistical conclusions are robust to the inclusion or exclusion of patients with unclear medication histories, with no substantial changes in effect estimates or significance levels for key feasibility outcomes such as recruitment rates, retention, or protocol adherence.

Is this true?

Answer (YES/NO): YES